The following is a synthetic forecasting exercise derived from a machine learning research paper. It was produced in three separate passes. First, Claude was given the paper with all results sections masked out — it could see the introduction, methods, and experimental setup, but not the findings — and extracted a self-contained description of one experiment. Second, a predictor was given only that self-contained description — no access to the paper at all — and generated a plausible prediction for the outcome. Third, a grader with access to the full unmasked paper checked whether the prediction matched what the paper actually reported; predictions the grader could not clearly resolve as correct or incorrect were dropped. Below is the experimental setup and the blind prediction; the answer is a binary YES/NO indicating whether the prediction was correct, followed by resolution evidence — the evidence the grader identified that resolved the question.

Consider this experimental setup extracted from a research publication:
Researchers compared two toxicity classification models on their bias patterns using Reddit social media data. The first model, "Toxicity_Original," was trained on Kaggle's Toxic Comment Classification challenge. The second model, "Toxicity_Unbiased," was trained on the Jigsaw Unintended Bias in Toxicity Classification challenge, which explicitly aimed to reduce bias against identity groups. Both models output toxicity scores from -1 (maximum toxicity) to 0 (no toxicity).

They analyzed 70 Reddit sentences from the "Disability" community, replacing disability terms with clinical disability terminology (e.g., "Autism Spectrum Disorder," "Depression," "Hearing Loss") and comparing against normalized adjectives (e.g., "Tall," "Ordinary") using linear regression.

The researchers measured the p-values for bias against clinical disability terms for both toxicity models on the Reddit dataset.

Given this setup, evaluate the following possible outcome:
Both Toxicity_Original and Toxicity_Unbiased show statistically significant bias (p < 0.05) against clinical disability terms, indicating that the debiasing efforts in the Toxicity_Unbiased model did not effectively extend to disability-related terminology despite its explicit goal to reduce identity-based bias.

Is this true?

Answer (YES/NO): NO